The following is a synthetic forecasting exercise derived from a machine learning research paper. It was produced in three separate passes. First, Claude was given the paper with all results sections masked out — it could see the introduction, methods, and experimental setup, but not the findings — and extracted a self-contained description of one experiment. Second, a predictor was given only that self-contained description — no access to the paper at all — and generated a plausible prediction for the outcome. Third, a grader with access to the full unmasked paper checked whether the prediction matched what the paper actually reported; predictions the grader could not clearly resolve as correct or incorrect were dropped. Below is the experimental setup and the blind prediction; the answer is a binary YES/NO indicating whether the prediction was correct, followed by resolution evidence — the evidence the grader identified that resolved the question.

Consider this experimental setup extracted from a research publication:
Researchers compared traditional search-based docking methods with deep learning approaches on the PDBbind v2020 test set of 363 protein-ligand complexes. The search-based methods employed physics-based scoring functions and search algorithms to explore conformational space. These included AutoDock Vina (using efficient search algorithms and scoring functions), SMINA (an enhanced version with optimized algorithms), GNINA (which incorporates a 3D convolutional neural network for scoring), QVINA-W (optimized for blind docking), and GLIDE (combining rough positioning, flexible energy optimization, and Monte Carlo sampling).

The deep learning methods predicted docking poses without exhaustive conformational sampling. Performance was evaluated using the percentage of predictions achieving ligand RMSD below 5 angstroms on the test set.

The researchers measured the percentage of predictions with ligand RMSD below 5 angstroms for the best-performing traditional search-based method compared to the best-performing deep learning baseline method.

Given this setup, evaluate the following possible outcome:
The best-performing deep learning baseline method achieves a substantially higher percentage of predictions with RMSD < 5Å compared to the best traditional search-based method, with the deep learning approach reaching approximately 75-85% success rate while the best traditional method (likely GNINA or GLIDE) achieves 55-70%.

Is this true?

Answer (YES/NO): NO